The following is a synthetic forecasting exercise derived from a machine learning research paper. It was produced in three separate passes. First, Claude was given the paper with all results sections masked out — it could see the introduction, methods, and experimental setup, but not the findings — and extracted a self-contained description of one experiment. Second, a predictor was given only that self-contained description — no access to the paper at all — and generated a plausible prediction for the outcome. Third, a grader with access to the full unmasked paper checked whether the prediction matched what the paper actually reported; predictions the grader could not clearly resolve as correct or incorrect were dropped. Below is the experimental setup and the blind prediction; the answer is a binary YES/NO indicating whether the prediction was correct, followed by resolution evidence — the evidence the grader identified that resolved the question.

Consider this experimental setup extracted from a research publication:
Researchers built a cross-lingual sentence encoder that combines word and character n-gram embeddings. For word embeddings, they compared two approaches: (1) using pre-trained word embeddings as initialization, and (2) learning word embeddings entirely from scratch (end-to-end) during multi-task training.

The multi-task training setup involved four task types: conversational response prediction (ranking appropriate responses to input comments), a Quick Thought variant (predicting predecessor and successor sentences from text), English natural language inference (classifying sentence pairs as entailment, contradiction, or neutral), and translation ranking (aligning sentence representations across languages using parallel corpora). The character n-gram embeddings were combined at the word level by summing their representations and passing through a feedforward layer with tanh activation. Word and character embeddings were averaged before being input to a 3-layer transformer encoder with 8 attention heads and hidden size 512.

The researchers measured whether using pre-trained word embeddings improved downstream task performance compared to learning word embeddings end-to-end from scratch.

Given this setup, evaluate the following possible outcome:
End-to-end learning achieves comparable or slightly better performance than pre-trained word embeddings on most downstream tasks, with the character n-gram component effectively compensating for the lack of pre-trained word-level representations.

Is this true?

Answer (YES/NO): NO